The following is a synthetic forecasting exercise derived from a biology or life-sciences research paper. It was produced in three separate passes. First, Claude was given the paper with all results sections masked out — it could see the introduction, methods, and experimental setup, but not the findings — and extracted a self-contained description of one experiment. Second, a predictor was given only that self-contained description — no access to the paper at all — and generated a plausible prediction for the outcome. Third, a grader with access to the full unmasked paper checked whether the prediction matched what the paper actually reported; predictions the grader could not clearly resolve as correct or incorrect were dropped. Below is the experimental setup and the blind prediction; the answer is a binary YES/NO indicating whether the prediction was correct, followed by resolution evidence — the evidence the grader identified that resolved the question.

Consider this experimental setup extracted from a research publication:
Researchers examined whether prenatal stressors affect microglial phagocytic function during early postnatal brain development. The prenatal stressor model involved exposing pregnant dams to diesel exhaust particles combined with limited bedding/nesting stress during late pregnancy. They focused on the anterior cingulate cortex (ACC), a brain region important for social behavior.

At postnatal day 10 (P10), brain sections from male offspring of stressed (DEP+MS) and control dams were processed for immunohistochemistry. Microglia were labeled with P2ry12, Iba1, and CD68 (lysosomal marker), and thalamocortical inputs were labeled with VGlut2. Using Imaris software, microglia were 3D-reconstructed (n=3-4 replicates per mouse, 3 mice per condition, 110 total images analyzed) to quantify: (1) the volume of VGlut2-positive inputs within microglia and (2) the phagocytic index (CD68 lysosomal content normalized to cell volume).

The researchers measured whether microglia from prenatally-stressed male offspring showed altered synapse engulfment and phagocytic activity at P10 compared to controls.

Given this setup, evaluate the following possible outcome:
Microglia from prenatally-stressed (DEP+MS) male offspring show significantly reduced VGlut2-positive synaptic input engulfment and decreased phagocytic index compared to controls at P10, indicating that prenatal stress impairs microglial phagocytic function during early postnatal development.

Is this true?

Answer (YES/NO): YES